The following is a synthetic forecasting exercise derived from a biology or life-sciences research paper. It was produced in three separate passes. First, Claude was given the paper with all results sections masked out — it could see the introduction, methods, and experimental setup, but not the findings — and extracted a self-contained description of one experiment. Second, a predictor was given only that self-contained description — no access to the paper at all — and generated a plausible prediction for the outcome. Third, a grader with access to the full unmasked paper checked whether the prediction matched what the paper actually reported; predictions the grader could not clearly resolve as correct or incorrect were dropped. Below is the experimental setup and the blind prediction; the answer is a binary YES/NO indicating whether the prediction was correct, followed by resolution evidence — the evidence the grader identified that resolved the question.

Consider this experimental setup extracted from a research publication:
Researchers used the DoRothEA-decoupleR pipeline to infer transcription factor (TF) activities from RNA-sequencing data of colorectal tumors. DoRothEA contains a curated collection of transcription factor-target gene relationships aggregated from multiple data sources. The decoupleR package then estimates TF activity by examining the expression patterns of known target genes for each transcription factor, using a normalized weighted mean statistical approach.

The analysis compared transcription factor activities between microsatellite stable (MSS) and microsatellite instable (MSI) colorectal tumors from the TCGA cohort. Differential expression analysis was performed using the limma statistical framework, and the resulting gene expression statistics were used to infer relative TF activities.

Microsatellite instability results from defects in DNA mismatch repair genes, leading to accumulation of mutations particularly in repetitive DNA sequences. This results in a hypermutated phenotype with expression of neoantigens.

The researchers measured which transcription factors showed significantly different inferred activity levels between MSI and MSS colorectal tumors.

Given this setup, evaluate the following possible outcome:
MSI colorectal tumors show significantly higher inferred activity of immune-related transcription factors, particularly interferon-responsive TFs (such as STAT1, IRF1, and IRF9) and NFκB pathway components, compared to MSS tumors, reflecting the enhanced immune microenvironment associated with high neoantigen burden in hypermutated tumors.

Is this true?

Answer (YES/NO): NO